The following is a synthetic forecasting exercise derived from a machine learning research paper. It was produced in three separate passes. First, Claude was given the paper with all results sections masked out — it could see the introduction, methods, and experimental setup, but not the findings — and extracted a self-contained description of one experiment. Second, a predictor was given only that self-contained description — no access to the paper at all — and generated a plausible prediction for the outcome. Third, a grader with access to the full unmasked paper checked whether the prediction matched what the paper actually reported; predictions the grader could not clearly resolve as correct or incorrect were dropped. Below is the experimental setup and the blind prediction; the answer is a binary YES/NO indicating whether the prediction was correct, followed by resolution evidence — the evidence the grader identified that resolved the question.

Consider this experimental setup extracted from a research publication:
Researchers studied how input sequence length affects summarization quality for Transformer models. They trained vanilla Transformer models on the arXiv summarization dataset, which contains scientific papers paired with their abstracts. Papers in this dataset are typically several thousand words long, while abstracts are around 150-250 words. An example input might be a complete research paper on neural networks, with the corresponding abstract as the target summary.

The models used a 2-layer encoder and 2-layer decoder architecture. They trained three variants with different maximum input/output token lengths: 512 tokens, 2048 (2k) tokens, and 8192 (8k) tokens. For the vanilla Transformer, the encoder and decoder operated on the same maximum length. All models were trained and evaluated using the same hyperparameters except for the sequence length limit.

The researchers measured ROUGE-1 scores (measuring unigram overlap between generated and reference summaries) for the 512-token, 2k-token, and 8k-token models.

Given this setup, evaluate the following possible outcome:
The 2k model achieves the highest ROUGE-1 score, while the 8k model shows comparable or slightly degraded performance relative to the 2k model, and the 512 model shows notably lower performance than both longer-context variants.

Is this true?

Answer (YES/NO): NO